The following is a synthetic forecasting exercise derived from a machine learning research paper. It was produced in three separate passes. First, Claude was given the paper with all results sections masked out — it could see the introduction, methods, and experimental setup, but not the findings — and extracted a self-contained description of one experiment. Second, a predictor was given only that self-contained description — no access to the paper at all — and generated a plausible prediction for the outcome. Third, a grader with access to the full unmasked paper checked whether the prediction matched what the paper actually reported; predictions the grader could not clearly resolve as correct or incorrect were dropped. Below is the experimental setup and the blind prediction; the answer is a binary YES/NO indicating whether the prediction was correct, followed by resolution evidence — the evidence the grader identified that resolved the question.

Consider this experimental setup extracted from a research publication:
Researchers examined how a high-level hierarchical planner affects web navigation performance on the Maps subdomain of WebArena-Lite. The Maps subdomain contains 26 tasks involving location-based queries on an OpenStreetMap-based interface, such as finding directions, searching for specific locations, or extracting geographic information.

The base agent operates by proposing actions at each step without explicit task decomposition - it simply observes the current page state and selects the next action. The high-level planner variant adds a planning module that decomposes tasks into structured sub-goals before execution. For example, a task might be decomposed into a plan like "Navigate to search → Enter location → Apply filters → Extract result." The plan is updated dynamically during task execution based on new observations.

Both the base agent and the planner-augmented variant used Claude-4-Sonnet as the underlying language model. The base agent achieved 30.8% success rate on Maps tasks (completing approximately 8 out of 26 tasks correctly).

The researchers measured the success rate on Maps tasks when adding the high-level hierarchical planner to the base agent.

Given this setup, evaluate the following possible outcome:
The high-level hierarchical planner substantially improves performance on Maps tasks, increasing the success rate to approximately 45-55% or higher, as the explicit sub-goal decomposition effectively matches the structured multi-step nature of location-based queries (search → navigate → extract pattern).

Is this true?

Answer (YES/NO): NO